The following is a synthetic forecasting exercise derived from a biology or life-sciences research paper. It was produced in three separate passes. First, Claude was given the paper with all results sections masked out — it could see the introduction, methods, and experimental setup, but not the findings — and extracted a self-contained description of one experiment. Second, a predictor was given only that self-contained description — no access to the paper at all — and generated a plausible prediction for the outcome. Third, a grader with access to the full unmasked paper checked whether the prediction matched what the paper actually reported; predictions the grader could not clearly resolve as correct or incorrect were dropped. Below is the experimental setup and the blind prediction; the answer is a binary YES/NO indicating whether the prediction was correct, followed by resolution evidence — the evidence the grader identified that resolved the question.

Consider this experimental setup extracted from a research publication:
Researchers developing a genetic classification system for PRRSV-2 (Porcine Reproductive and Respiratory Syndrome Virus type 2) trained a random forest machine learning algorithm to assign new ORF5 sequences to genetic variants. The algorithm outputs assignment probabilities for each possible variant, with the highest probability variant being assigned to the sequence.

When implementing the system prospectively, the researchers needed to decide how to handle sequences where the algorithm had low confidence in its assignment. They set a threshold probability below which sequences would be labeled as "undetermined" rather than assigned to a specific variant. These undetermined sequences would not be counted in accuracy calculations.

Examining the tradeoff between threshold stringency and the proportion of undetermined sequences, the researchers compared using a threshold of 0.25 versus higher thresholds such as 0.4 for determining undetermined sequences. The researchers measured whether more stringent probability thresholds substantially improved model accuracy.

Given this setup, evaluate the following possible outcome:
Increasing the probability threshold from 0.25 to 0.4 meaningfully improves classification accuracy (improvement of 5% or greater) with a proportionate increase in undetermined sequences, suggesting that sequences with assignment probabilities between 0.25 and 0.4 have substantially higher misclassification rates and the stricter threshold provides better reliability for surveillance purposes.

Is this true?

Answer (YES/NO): NO